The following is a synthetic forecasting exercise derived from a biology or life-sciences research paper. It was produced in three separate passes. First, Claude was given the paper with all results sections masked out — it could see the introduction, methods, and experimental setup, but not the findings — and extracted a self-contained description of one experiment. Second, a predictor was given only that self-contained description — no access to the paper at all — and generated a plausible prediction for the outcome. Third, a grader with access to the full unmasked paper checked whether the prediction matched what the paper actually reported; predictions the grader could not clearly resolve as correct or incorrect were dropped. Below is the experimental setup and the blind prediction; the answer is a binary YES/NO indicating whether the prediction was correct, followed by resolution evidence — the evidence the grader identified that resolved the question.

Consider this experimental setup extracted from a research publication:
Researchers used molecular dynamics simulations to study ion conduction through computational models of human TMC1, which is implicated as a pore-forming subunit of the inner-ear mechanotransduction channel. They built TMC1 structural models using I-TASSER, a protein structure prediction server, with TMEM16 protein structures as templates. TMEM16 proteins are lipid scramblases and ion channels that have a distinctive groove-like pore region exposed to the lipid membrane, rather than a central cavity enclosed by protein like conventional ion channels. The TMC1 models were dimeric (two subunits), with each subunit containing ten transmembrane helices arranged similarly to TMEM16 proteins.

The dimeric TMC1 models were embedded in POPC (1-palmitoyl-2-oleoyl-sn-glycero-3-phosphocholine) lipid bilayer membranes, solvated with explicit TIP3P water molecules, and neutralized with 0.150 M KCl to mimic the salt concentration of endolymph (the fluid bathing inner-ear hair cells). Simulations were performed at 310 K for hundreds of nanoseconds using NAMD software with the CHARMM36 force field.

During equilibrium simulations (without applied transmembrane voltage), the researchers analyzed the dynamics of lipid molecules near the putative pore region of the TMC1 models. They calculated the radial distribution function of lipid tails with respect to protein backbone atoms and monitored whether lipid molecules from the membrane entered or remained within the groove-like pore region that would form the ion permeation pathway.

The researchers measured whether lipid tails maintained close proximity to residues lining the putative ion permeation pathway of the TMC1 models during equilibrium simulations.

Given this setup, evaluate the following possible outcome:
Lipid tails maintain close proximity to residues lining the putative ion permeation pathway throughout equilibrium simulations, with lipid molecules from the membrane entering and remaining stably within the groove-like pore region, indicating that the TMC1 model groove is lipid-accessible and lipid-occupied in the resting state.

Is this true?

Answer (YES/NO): NO